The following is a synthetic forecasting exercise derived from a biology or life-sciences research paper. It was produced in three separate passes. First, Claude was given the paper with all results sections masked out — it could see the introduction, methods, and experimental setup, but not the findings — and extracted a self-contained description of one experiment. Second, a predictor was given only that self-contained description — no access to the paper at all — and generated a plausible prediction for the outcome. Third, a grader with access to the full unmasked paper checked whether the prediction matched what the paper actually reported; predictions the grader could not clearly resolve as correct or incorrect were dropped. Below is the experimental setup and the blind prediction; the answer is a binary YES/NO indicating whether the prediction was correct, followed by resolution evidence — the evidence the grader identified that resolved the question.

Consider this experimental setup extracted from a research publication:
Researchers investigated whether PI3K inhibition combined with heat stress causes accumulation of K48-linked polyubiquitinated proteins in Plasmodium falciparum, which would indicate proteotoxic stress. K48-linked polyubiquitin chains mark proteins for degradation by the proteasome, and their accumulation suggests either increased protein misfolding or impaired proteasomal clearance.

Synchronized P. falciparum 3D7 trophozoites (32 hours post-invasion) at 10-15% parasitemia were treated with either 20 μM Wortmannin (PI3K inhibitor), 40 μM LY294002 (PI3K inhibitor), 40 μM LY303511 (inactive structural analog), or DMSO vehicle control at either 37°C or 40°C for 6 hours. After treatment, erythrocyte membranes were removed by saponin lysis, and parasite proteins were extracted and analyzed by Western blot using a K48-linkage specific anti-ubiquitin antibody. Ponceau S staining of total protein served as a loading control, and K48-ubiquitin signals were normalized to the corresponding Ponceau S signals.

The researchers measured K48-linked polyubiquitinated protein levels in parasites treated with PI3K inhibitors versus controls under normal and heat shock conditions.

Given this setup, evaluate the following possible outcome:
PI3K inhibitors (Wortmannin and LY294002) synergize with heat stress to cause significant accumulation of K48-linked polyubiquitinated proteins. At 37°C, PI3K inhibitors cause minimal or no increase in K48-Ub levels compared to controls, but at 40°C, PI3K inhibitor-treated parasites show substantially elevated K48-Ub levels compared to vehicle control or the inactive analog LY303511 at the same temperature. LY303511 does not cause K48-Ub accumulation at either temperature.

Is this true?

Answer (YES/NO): NO